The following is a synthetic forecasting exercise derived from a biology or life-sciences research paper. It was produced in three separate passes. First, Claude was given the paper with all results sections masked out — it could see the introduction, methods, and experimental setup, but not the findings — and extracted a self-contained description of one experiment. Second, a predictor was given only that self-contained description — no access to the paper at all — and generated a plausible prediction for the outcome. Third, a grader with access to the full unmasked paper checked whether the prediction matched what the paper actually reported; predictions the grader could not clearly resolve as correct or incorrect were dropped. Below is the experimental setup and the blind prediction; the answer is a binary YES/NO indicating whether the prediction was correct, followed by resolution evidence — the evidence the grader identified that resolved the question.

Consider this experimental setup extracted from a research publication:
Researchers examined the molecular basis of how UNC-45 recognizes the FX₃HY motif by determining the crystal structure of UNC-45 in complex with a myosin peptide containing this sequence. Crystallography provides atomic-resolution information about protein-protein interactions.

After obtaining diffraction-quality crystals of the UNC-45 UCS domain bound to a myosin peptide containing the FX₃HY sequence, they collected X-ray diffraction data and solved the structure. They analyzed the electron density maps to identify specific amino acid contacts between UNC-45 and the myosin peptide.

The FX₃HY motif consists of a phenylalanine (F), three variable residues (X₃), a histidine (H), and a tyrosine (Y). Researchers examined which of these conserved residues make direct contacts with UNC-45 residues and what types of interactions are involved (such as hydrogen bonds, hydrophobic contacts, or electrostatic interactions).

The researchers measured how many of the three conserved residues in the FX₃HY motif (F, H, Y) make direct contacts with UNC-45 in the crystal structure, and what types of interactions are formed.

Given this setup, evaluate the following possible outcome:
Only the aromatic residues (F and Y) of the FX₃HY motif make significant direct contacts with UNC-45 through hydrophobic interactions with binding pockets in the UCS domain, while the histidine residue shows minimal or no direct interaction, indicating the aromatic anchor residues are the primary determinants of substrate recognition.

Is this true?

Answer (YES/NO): NO